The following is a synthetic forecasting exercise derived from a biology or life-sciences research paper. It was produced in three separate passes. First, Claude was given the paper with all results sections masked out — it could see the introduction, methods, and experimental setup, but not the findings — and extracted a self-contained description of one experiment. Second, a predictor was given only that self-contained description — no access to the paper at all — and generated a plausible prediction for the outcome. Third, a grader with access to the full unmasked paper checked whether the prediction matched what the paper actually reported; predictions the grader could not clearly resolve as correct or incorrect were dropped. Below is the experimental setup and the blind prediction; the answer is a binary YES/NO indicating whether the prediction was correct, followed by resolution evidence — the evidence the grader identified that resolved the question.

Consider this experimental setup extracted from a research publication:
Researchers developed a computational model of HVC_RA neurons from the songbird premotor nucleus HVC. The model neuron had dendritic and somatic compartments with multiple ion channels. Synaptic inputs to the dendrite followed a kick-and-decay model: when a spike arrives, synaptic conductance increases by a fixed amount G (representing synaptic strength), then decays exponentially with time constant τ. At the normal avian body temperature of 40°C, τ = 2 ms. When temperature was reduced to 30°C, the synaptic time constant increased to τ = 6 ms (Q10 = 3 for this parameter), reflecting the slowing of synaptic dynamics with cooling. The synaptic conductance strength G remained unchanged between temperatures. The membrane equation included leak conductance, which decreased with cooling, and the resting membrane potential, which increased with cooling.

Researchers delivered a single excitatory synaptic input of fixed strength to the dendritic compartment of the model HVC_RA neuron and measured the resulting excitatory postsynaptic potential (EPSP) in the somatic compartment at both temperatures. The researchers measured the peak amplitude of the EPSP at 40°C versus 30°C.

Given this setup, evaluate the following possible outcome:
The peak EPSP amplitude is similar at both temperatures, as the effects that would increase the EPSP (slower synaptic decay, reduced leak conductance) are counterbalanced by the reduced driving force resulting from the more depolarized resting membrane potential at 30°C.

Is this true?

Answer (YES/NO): NO